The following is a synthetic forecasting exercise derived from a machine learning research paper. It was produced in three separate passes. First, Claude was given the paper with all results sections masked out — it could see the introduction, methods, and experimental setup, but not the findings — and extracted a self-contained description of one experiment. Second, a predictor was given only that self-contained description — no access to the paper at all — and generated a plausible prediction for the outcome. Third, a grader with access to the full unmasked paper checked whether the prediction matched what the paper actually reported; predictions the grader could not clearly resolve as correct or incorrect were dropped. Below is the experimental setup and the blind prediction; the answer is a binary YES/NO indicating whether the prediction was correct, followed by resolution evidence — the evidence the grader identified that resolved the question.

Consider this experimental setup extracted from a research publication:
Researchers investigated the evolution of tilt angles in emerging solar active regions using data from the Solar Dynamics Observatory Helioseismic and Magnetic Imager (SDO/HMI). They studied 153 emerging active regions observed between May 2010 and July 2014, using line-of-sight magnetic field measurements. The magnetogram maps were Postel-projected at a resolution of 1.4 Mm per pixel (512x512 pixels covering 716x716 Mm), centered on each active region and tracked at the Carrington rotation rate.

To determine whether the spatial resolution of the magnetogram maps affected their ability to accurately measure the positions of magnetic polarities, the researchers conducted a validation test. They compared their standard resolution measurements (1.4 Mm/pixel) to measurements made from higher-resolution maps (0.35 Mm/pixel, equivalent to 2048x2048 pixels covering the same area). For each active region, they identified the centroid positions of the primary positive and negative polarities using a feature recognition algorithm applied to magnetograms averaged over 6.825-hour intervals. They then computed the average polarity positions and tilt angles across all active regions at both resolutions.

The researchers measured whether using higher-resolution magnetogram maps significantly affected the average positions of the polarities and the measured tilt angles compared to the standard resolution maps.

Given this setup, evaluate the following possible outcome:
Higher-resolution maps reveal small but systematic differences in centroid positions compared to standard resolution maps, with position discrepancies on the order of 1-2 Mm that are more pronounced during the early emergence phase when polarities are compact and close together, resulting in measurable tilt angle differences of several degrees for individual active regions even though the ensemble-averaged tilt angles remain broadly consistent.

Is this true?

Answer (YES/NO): NO